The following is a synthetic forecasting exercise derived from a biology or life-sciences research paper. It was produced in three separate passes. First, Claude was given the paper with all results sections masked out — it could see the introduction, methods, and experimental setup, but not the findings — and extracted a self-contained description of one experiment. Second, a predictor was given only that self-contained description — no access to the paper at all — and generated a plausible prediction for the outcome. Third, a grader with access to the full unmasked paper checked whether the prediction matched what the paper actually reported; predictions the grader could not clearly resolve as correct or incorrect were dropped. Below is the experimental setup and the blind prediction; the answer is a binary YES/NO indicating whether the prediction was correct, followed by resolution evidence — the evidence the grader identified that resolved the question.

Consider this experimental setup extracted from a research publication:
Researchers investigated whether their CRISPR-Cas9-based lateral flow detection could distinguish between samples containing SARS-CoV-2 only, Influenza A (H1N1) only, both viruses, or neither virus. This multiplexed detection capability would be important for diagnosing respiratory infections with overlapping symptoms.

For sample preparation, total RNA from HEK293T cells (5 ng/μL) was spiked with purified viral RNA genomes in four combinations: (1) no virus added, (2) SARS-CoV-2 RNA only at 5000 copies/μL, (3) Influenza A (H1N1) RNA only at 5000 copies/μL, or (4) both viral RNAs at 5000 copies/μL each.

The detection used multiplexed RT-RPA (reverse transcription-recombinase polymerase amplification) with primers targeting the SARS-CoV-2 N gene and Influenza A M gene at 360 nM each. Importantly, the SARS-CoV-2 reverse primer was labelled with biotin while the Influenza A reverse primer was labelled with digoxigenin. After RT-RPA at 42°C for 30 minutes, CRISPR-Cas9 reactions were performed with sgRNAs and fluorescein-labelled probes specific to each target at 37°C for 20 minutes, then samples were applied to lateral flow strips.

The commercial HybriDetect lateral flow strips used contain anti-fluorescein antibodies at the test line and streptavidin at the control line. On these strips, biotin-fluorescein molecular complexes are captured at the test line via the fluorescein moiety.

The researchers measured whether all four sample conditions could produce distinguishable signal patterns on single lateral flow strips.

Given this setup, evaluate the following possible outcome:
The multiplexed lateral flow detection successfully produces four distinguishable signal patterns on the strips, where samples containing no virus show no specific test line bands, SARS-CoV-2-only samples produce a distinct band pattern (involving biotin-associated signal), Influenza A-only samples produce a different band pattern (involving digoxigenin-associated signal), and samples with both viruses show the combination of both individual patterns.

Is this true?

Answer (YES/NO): NO